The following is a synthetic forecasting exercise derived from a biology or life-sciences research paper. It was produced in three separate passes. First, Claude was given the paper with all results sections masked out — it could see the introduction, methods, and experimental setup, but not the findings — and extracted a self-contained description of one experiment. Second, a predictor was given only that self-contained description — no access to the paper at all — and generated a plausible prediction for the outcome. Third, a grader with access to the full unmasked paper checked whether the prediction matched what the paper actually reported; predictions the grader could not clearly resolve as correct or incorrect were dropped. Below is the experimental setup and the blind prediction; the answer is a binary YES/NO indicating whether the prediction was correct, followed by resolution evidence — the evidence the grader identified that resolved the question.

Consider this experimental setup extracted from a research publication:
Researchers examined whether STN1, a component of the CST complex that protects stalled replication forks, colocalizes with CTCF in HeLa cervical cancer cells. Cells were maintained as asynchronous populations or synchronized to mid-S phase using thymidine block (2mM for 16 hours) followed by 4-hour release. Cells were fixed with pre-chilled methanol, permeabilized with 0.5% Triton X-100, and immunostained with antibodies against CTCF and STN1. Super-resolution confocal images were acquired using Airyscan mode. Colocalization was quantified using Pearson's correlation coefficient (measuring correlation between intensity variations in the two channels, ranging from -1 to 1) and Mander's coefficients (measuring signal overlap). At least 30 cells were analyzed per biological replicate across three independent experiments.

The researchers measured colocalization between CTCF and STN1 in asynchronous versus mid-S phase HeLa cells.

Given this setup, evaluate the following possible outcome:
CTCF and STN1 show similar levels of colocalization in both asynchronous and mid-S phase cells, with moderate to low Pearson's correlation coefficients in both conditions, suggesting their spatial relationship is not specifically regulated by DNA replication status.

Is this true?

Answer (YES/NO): NO